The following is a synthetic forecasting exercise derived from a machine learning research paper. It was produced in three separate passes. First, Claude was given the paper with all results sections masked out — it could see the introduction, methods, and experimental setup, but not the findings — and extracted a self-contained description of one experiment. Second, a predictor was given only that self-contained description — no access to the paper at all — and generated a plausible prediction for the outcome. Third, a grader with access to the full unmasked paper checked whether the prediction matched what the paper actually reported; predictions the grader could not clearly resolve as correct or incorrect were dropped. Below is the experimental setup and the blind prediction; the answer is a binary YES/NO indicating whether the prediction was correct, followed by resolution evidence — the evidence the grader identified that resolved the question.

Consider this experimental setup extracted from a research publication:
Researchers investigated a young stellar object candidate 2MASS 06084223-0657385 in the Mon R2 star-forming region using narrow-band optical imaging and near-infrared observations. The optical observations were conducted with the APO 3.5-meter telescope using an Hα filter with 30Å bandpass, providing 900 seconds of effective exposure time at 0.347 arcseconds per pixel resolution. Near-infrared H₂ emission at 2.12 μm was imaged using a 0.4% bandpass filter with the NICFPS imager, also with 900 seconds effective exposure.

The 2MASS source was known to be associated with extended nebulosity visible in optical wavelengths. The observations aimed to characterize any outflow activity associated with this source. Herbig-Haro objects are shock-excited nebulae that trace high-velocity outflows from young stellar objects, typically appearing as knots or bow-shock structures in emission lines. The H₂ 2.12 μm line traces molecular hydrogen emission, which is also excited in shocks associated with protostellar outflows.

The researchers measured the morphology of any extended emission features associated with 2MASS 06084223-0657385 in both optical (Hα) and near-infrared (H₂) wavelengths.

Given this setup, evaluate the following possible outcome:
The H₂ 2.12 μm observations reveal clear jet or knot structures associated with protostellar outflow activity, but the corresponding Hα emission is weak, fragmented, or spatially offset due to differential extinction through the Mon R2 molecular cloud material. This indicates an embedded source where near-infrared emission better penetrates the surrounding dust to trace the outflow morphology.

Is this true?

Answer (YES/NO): NO